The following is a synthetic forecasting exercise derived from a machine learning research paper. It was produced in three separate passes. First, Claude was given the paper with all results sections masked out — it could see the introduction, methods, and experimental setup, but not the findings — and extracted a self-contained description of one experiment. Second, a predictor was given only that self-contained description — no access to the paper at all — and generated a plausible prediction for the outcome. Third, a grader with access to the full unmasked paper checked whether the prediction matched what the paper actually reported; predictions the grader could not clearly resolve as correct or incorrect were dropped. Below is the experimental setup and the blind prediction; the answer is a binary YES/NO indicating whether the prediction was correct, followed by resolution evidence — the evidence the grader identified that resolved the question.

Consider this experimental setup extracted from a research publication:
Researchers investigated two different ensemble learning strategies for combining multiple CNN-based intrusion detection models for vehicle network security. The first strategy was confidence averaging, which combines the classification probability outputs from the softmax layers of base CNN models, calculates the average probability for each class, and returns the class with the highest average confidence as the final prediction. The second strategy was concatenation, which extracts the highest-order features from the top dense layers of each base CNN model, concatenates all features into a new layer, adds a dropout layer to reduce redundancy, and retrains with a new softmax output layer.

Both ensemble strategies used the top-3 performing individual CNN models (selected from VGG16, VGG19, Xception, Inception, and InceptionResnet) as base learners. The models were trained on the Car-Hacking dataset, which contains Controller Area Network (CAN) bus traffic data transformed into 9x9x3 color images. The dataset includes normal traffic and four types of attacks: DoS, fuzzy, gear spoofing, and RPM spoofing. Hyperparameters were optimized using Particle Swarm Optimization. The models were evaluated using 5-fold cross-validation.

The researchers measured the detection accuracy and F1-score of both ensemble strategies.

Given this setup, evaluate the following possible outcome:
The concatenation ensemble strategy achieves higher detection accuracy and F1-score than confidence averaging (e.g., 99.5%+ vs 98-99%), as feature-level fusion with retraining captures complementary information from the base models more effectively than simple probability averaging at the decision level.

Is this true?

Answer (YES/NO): NO